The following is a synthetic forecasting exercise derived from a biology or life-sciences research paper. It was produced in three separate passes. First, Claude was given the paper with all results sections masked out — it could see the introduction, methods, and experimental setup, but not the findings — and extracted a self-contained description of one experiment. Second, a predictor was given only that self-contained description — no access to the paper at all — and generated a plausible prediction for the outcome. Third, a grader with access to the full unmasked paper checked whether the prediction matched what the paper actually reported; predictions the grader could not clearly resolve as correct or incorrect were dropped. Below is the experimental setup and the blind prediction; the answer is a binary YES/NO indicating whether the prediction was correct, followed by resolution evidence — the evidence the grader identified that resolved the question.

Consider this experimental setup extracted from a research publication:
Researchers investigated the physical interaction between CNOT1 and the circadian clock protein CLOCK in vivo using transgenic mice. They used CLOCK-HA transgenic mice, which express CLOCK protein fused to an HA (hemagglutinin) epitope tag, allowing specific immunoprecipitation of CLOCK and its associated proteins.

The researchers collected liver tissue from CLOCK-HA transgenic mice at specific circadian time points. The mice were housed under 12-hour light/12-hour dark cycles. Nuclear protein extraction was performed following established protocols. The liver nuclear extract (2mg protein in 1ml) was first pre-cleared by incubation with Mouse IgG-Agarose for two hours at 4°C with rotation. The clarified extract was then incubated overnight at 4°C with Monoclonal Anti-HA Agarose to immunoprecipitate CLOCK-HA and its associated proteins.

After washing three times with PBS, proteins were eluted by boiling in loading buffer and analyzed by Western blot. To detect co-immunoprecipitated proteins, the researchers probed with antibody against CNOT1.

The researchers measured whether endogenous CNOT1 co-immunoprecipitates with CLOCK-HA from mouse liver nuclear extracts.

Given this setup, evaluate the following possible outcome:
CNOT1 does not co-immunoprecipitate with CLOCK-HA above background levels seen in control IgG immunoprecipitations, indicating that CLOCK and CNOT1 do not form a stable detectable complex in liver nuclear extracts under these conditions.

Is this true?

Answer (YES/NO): NO